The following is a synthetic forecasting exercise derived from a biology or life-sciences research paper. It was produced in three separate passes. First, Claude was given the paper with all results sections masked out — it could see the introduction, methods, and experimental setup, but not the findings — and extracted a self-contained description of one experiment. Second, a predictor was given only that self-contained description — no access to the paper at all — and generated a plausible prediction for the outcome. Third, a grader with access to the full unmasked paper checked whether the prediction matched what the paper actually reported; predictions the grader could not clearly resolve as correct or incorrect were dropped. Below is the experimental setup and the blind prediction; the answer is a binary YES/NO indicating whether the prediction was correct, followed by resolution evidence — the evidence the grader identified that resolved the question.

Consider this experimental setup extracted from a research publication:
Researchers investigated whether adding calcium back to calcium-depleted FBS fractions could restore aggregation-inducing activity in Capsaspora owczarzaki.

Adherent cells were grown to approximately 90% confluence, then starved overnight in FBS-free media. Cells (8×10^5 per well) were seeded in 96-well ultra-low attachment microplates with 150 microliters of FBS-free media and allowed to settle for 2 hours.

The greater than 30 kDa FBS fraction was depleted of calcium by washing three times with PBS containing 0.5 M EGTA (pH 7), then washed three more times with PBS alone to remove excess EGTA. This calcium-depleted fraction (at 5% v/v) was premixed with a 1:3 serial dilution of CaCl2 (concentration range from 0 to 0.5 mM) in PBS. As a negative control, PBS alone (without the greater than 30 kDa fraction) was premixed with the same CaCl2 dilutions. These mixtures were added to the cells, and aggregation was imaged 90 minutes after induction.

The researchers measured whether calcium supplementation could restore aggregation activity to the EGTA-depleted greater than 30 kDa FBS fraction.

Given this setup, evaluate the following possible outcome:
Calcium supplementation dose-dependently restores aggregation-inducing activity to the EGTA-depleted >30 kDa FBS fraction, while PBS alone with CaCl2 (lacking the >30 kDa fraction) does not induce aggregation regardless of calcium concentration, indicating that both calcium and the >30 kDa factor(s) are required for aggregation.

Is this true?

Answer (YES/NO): YES